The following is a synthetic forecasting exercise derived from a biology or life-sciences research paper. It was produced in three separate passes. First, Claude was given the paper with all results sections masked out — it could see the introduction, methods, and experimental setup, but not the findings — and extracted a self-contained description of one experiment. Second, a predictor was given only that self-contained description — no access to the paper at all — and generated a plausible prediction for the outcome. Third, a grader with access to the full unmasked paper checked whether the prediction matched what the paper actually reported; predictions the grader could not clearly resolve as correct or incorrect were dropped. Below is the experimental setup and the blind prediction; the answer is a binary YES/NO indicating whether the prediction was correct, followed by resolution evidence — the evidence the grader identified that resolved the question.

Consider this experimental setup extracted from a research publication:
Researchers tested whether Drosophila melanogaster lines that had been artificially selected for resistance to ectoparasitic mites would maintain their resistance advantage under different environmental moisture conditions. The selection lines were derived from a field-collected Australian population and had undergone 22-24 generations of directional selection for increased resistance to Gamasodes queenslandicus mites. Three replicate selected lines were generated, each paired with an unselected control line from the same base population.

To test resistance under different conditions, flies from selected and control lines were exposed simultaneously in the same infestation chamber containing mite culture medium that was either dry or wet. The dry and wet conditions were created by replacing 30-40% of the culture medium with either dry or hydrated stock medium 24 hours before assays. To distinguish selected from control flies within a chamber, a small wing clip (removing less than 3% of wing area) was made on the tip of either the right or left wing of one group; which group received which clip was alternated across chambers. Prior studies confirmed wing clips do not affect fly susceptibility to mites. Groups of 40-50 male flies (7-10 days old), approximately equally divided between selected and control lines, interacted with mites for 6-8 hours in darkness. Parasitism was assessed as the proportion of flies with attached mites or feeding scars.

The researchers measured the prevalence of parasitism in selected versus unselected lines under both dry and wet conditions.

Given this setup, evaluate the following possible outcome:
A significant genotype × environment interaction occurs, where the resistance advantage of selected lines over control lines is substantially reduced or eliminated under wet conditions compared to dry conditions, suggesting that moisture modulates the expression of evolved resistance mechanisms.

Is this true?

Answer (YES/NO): NO